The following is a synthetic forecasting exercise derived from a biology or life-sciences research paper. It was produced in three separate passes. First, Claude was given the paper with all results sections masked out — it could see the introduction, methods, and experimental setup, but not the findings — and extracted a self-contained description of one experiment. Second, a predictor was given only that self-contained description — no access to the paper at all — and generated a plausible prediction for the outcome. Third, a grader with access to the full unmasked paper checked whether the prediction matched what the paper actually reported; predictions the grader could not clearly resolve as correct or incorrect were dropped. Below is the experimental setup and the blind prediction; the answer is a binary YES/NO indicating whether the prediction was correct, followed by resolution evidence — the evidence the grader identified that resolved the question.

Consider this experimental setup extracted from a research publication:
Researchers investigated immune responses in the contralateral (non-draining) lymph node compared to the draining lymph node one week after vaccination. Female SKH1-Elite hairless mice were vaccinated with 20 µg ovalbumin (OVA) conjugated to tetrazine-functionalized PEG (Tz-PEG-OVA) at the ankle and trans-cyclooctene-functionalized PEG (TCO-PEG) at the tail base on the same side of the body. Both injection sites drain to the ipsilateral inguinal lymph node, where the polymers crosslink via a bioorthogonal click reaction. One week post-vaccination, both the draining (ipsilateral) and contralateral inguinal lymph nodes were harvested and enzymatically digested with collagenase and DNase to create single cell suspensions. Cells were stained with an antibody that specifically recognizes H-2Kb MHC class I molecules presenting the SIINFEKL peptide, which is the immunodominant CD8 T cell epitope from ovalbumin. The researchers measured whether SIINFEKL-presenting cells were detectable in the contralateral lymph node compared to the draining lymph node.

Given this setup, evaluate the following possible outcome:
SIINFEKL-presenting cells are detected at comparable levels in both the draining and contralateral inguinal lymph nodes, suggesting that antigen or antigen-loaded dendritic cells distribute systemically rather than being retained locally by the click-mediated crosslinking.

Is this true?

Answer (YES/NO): YES